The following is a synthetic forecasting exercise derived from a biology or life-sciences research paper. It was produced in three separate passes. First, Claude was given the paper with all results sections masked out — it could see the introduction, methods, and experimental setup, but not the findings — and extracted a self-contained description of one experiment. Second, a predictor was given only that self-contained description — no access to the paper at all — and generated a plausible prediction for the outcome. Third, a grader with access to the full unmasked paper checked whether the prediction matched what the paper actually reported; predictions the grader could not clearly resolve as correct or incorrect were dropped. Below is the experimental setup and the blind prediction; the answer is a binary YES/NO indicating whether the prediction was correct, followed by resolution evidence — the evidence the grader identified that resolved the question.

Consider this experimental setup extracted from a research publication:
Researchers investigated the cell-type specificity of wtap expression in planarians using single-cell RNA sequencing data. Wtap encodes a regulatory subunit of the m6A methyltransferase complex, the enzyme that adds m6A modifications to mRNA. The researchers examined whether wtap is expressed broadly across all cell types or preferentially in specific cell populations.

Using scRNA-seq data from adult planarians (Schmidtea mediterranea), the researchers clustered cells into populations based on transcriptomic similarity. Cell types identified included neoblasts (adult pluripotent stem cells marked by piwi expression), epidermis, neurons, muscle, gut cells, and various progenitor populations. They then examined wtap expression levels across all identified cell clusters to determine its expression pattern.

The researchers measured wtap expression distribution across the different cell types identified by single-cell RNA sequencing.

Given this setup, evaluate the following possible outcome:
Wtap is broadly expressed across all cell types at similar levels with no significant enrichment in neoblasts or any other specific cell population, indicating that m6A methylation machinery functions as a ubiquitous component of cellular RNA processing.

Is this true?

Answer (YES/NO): NO